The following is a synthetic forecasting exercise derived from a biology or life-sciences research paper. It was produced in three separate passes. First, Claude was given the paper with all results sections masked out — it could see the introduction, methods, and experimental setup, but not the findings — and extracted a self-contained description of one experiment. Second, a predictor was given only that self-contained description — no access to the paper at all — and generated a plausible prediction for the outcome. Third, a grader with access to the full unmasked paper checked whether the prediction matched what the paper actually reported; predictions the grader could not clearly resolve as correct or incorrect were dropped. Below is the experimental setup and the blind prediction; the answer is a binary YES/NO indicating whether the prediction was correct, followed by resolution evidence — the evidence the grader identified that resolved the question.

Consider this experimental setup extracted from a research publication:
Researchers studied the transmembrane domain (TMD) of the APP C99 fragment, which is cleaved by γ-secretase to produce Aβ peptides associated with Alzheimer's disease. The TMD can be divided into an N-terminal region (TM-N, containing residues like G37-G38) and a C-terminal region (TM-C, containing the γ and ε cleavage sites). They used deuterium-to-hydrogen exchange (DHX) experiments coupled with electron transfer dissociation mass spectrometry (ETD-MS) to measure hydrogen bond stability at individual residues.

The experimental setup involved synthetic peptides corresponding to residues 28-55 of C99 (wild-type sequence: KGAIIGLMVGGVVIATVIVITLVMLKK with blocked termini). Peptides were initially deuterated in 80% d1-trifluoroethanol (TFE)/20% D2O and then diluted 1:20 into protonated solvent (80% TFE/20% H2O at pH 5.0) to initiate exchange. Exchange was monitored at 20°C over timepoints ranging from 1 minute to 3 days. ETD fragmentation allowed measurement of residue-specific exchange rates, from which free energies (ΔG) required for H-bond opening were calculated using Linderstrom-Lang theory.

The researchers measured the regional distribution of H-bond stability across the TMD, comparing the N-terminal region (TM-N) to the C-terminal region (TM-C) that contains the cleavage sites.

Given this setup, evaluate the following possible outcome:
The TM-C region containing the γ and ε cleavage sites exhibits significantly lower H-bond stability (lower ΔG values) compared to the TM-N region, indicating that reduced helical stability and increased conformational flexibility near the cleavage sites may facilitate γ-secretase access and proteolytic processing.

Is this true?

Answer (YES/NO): NO